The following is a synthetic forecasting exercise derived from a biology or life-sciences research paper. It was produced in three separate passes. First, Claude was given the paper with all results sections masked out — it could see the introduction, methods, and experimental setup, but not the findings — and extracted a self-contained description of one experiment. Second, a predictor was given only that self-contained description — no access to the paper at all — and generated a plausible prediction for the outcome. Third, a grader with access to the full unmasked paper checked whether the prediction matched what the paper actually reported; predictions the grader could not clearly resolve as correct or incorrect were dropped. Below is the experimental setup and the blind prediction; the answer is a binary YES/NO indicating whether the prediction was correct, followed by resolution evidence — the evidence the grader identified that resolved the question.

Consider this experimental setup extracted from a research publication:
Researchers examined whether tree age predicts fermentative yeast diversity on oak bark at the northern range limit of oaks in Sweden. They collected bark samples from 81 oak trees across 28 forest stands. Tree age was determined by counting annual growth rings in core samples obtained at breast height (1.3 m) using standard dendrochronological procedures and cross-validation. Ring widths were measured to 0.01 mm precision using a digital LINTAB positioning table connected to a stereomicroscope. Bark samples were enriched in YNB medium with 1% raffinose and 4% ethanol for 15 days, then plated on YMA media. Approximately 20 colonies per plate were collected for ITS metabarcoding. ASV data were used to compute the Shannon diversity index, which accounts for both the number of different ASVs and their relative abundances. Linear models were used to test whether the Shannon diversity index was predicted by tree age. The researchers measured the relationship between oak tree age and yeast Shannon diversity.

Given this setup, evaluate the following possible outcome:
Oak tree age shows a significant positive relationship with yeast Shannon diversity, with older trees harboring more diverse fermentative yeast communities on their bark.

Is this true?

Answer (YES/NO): YES